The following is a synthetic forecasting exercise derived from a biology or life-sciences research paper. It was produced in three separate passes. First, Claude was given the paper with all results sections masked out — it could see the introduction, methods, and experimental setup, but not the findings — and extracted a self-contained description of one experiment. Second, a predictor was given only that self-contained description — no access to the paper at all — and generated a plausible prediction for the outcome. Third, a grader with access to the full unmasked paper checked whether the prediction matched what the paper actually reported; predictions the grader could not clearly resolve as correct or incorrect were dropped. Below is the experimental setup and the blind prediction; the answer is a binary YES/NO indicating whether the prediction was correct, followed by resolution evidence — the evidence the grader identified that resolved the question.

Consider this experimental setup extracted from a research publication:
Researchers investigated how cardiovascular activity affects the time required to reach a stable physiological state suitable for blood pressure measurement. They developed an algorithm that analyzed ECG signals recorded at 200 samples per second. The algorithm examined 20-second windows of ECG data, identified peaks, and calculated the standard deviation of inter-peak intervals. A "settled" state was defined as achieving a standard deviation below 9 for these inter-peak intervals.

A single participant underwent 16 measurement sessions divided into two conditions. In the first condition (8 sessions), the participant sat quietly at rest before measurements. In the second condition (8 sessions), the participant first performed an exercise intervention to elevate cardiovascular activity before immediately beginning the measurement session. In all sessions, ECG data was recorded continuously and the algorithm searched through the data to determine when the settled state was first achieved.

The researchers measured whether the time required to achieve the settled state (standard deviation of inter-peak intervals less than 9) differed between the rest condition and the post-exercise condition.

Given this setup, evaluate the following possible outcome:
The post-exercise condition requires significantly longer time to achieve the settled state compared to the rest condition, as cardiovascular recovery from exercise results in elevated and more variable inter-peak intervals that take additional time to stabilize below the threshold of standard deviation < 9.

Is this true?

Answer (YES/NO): YES